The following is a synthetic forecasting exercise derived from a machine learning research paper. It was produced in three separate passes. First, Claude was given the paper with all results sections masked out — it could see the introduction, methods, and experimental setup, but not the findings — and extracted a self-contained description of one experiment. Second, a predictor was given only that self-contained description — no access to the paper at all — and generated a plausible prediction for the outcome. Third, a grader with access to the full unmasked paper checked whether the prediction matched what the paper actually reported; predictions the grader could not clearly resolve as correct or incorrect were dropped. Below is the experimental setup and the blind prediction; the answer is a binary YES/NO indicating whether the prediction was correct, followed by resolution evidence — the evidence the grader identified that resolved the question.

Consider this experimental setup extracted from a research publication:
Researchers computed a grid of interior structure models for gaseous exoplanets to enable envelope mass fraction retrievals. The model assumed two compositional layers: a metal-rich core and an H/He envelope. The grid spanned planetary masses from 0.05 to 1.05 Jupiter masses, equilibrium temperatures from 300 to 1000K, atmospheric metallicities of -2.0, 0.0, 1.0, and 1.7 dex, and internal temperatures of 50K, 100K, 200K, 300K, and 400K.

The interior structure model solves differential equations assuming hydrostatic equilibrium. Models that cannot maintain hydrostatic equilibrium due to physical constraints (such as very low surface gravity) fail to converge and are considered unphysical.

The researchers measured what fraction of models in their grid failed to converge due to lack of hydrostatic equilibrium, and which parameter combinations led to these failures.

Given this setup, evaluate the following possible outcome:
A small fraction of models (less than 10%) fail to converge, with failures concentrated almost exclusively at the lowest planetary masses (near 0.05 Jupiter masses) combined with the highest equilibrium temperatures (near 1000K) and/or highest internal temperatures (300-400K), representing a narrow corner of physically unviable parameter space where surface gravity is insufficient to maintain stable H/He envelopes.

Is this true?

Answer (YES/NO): NO